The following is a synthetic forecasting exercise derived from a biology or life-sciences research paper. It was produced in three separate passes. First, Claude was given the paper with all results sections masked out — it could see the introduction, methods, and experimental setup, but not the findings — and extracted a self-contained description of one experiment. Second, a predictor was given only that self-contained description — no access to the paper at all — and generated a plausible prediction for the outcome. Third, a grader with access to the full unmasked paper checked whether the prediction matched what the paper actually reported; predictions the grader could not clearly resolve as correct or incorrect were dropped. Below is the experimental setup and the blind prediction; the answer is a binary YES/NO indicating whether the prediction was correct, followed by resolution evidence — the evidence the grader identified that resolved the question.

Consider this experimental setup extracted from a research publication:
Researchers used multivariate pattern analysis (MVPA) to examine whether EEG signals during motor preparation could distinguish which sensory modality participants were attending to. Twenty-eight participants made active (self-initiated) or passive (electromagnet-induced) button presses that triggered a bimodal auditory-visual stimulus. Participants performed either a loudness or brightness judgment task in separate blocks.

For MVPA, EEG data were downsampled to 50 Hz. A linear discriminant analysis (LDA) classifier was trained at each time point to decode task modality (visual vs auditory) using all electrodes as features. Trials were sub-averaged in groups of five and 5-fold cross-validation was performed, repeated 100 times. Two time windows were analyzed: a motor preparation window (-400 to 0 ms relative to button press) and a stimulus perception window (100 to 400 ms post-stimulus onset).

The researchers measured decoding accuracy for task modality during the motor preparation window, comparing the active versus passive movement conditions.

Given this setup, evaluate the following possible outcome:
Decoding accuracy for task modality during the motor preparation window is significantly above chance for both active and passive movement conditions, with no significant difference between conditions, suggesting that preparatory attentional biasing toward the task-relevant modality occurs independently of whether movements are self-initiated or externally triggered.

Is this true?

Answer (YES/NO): NO